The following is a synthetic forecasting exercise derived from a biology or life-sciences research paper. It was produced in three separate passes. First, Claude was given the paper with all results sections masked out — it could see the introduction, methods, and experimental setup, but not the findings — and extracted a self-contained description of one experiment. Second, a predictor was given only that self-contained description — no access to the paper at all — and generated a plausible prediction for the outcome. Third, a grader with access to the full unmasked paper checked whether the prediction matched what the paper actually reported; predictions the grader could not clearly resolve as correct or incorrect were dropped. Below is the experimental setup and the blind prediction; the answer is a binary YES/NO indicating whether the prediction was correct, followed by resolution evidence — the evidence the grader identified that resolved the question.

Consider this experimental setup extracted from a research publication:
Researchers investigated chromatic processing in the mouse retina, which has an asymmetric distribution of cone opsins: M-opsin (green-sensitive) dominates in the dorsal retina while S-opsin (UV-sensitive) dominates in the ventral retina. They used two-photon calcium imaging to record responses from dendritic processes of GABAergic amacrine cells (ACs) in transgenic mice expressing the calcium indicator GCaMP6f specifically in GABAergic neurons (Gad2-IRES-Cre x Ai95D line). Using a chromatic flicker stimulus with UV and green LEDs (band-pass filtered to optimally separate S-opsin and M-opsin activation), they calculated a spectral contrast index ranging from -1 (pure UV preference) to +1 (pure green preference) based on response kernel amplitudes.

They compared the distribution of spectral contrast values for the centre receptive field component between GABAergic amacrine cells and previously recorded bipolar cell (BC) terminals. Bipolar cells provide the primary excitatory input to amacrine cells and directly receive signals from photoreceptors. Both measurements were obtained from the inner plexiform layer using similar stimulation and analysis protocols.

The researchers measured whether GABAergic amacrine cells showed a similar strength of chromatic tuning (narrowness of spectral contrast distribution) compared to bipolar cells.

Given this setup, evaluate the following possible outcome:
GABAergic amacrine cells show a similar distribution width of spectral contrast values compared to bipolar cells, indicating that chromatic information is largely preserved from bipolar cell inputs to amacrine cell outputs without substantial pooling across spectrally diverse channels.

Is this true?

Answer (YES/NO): NO